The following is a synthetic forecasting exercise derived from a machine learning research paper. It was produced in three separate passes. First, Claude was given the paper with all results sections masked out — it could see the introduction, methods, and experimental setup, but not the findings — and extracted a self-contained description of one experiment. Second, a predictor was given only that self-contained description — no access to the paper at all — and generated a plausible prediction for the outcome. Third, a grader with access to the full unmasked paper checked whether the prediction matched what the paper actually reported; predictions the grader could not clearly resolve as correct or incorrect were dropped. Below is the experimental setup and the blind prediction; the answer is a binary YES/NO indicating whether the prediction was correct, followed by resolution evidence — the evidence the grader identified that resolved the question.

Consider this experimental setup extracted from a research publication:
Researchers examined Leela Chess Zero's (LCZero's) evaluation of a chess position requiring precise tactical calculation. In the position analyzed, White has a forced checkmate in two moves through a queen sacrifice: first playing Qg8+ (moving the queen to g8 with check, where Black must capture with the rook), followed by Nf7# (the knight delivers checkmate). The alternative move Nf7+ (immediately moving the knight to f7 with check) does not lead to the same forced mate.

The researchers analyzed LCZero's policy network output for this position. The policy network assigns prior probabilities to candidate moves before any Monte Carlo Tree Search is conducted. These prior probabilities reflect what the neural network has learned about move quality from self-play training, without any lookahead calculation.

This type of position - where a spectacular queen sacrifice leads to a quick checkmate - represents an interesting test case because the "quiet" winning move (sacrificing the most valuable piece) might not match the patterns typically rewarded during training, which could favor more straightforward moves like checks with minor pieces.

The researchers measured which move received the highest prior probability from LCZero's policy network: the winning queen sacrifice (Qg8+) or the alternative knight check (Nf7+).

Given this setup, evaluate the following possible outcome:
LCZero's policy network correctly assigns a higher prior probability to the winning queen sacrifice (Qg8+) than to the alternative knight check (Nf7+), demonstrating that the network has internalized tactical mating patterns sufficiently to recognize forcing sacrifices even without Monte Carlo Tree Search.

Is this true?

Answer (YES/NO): NO